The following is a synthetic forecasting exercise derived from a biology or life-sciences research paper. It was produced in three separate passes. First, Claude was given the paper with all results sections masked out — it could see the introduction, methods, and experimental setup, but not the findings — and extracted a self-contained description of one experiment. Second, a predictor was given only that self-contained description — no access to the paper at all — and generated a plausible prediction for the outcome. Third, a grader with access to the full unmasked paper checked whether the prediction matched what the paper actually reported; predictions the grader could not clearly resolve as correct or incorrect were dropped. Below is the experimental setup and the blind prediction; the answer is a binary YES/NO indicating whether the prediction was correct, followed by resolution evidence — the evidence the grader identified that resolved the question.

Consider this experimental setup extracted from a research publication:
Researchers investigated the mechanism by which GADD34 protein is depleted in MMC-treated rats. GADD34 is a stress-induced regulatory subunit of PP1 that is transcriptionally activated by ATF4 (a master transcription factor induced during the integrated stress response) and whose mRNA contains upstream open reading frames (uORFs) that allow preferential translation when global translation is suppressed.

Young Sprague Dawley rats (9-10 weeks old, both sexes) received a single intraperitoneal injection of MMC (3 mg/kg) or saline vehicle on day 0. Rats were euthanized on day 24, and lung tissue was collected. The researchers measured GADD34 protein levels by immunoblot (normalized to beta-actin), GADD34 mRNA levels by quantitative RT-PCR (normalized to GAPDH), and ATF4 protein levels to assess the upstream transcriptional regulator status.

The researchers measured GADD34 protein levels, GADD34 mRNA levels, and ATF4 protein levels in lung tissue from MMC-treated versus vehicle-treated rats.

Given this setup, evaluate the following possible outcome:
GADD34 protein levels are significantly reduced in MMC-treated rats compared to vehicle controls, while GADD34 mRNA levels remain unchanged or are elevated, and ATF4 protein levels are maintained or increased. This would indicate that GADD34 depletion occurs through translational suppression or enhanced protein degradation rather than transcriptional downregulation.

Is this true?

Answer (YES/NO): YES